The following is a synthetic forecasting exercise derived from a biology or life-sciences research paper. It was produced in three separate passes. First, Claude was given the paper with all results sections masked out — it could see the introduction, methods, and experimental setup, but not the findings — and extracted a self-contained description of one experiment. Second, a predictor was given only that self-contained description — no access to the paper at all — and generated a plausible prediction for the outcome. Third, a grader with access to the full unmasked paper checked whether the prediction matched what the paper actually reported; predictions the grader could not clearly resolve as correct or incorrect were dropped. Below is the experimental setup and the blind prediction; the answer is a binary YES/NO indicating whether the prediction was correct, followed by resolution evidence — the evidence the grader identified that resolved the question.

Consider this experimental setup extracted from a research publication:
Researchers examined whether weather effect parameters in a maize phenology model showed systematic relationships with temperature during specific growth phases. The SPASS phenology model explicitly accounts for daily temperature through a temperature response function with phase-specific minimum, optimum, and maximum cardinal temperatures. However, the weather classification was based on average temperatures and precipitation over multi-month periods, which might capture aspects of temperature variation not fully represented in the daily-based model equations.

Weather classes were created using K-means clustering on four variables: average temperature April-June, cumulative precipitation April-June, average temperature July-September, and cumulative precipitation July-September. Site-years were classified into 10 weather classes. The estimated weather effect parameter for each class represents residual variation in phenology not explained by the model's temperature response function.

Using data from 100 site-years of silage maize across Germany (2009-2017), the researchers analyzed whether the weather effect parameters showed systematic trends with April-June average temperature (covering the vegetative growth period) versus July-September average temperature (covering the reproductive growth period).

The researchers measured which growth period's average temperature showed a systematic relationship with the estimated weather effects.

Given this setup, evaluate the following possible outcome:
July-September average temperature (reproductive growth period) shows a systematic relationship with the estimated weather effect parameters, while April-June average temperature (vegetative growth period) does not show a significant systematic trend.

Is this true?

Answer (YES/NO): YES